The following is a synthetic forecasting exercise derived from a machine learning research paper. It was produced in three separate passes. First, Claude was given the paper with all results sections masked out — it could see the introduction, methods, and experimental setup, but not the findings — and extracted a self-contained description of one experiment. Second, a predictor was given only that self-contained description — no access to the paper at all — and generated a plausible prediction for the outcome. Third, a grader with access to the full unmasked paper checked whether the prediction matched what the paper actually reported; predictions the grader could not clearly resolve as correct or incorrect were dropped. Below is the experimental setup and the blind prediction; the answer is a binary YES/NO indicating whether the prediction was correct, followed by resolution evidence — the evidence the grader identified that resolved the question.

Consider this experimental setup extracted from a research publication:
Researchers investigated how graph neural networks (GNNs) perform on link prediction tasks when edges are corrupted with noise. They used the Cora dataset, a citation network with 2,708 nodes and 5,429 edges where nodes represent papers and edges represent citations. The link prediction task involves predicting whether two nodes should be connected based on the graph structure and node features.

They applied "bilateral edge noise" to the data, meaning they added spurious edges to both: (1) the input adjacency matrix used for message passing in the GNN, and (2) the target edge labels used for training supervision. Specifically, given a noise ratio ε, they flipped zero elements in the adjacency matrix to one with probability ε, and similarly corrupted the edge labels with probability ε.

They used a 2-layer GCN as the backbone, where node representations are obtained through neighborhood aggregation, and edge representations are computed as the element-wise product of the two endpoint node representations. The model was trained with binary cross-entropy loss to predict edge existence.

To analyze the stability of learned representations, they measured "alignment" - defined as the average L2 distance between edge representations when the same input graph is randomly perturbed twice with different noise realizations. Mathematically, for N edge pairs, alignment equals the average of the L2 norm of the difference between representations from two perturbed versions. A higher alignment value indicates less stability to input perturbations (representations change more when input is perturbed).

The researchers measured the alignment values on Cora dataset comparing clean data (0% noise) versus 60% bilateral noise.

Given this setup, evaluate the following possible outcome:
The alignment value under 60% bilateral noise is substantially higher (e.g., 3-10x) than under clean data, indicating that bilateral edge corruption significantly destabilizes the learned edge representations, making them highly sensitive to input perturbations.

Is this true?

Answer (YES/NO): NO